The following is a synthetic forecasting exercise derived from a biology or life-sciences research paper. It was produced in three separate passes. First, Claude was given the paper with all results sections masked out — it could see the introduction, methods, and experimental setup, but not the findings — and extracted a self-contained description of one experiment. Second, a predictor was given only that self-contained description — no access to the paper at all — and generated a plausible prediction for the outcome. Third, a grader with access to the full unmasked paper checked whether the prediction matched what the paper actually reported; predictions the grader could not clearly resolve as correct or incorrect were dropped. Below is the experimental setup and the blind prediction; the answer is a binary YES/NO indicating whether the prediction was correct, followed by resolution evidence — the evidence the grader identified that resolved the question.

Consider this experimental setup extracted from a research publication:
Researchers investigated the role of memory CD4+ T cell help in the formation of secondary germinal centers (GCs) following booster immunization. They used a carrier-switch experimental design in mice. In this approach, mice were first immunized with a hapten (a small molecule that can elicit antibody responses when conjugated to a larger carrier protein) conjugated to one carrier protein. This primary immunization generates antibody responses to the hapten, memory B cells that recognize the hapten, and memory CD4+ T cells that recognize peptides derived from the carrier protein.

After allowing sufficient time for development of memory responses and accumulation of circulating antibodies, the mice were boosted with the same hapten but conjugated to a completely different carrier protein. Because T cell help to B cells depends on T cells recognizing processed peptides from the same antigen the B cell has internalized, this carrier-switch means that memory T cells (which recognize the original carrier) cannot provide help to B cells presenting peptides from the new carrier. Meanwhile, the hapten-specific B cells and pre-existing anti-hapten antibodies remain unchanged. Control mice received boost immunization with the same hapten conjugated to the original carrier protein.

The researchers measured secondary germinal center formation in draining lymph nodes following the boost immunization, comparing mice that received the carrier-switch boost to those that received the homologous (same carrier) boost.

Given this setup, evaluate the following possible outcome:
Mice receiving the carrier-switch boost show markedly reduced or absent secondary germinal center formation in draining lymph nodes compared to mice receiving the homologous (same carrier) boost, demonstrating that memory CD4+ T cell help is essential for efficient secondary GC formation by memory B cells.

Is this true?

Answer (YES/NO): YES